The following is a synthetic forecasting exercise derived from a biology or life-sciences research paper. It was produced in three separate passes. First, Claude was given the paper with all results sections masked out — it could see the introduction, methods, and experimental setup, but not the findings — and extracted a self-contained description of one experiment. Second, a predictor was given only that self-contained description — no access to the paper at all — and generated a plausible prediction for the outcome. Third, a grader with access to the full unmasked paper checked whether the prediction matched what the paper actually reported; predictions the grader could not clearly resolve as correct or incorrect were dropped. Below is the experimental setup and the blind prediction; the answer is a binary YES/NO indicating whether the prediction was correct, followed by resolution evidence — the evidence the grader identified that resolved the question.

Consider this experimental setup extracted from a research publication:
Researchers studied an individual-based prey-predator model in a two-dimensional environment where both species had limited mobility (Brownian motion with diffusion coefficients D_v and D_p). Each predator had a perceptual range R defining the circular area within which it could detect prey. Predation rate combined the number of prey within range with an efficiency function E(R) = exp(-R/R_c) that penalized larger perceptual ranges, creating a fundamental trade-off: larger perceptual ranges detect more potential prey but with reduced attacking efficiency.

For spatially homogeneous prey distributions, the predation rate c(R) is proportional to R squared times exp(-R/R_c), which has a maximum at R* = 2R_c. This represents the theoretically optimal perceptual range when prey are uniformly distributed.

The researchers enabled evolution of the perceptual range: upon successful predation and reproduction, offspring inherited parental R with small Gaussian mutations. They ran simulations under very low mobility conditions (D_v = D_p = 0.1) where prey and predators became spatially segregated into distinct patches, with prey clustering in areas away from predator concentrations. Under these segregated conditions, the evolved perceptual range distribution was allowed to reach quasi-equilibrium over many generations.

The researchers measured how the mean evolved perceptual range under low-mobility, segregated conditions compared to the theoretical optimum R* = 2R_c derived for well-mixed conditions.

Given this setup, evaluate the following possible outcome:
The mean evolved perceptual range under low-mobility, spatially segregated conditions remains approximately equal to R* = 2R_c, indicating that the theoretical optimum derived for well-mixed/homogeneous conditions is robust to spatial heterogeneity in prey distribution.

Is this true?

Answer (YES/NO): NO